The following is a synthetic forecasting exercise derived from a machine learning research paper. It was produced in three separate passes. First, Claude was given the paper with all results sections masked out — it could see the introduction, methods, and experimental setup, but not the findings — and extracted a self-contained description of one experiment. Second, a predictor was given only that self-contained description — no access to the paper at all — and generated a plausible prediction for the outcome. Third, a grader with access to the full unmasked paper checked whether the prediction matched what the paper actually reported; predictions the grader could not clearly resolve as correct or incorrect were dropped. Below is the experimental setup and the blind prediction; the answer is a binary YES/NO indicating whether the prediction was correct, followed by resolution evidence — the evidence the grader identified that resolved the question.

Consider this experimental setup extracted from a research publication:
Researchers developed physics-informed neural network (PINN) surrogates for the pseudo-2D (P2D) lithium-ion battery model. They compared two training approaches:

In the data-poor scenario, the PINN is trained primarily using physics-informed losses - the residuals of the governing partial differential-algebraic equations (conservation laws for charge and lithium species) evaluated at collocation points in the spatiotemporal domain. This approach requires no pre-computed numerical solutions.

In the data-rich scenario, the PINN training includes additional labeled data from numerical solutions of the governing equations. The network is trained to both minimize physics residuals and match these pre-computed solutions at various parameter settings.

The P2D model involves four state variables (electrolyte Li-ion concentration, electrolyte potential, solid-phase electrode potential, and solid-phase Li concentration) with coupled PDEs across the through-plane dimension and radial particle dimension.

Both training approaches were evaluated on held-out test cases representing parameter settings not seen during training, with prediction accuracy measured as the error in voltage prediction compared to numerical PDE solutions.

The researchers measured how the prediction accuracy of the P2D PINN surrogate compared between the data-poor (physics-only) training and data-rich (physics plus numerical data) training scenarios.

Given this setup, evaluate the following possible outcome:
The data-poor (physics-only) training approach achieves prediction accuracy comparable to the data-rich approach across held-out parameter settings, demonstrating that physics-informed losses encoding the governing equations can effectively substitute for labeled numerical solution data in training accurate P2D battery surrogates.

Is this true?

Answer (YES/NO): NO